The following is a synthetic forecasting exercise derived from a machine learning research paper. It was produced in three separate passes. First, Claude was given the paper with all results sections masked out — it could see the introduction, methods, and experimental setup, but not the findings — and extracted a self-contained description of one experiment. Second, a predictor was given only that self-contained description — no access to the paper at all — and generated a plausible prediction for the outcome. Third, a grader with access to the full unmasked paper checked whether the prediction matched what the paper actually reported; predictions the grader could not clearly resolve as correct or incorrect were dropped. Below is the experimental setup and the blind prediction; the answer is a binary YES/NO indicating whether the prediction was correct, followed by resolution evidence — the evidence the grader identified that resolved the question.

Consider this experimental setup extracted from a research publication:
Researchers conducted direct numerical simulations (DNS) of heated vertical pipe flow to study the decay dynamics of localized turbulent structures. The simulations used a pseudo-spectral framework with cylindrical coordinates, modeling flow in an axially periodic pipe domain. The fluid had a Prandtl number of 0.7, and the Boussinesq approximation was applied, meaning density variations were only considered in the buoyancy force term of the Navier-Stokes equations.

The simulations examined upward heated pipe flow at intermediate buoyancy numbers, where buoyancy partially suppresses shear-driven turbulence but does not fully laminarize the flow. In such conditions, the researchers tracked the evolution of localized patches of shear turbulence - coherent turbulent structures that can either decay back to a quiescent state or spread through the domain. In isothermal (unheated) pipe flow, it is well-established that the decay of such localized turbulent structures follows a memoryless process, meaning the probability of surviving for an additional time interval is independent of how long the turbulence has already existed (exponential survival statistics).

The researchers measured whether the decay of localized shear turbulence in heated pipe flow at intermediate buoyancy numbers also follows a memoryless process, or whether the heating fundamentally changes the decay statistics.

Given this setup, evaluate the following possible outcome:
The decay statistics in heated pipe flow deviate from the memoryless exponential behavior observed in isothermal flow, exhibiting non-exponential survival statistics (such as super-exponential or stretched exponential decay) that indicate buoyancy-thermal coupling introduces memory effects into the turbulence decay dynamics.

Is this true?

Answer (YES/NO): NO